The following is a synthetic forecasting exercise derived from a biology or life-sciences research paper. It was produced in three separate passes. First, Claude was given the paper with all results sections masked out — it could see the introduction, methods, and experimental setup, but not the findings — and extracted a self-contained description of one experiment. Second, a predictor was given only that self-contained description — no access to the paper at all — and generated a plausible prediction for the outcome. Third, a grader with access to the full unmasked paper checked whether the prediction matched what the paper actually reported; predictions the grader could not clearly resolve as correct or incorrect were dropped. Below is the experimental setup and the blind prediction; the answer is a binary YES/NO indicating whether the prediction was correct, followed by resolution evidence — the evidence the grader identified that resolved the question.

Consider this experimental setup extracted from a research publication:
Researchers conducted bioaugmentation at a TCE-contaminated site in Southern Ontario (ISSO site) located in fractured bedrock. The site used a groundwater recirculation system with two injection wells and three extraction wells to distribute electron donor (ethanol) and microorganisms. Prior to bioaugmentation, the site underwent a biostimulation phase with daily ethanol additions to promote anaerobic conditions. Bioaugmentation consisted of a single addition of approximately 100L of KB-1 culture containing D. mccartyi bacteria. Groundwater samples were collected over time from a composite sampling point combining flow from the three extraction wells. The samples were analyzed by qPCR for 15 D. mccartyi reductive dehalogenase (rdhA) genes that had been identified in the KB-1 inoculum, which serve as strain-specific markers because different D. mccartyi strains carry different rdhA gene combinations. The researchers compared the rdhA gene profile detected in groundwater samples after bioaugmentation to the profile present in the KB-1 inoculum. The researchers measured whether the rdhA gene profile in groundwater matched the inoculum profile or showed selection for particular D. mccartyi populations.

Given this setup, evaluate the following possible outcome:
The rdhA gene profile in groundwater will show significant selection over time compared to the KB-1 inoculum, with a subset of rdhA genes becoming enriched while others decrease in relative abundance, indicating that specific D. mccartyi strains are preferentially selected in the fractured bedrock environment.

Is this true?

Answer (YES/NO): YES